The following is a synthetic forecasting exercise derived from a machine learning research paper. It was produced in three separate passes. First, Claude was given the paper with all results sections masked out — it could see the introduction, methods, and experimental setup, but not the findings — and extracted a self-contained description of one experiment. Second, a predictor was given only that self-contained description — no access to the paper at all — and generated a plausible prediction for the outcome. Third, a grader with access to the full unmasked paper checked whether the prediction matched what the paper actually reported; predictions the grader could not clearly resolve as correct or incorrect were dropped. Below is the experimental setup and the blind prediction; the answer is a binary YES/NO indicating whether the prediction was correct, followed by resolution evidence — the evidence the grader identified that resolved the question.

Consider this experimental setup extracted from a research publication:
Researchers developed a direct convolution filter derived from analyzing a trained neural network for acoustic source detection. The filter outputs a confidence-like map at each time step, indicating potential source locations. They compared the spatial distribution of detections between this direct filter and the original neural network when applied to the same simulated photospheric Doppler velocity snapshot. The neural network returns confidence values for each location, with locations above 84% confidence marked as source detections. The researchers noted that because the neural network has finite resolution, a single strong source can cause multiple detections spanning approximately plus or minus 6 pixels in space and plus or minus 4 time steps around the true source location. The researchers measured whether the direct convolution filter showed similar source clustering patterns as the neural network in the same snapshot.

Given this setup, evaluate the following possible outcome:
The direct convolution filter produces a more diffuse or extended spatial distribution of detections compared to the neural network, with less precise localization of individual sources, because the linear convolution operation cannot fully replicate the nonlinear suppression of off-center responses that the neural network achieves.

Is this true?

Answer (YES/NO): NO